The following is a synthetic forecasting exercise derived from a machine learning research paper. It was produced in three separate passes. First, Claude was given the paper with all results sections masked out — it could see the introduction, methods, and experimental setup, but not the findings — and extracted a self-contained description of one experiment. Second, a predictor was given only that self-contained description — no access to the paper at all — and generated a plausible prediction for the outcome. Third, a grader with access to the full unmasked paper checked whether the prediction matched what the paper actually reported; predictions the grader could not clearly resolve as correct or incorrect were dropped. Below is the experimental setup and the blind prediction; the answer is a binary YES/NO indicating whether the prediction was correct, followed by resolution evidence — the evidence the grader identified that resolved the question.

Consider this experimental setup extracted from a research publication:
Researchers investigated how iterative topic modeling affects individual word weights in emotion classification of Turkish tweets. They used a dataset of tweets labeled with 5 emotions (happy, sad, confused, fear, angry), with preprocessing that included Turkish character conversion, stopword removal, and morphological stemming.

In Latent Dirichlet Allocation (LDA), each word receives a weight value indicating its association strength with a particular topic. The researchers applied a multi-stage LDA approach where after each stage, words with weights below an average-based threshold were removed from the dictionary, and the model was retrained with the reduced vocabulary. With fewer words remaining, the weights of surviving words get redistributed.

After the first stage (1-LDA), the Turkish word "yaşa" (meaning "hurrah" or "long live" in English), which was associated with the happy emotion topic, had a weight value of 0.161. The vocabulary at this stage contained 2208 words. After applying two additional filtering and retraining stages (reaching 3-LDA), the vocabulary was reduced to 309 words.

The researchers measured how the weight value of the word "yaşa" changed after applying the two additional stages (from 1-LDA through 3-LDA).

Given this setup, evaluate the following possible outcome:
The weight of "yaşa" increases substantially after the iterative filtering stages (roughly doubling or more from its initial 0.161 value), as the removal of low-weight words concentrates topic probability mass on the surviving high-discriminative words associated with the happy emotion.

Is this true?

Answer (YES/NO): YES